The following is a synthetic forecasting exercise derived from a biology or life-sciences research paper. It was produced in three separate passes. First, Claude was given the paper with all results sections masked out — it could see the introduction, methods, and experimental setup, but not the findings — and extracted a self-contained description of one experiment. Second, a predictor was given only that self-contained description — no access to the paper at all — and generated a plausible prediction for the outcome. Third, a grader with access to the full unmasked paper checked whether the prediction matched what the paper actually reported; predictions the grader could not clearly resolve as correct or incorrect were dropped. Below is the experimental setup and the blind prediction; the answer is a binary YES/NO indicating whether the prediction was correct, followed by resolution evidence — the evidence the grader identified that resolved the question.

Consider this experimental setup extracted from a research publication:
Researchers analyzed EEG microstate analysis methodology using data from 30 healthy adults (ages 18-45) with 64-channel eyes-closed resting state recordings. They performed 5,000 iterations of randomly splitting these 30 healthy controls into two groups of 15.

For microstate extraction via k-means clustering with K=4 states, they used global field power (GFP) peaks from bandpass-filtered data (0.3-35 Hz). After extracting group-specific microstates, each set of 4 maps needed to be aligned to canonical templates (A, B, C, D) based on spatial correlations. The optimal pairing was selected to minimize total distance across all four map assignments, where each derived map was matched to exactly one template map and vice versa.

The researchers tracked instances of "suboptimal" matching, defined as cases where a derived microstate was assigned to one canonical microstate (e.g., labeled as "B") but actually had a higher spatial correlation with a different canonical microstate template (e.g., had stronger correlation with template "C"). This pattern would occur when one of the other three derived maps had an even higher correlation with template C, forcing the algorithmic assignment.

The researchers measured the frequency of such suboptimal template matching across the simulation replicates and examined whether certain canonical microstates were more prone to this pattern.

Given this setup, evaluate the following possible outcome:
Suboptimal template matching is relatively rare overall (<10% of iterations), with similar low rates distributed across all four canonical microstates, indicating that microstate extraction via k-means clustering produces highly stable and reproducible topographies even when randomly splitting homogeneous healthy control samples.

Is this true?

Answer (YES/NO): NO